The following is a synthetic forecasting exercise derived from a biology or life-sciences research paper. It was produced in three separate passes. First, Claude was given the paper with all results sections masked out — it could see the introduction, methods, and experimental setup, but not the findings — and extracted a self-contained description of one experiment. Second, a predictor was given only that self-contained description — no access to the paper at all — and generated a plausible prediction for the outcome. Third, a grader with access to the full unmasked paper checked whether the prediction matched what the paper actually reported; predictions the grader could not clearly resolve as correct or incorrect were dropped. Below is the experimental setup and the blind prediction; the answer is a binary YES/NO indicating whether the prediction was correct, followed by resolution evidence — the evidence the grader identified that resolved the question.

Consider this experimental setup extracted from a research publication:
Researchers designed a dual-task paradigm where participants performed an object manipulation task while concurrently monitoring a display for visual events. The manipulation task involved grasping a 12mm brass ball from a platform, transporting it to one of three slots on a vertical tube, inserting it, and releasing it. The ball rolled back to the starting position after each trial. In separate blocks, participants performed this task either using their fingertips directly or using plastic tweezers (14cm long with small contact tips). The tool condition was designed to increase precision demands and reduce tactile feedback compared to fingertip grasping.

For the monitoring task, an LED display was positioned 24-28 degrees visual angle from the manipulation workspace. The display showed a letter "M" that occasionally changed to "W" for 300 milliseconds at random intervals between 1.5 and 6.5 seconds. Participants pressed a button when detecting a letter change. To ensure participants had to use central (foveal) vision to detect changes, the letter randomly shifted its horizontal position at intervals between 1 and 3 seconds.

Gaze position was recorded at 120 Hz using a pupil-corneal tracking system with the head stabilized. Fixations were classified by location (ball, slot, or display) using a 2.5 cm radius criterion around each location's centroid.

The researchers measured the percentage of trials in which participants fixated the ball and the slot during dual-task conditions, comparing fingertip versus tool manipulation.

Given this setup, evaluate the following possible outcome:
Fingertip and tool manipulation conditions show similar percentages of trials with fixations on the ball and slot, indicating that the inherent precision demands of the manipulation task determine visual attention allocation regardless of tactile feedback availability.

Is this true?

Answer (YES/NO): NO